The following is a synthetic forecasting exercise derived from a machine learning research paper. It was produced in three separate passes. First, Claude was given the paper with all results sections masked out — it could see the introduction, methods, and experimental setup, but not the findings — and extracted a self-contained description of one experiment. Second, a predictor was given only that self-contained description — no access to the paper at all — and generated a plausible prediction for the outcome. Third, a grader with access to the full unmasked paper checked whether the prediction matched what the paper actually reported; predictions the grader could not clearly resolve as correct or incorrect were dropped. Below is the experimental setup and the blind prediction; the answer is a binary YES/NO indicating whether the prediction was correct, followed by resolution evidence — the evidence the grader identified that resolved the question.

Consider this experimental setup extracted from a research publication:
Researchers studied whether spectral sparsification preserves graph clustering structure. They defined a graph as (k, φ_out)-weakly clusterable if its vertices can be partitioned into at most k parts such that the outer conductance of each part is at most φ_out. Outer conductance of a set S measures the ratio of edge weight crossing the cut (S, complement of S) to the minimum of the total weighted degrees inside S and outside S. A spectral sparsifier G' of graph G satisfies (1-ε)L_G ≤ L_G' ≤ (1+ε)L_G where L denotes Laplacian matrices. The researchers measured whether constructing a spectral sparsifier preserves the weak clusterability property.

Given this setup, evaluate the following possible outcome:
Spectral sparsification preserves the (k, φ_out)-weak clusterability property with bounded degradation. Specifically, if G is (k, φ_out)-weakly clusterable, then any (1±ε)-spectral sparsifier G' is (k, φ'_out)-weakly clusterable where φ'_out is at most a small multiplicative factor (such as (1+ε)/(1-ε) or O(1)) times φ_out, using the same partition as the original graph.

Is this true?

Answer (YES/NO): YES